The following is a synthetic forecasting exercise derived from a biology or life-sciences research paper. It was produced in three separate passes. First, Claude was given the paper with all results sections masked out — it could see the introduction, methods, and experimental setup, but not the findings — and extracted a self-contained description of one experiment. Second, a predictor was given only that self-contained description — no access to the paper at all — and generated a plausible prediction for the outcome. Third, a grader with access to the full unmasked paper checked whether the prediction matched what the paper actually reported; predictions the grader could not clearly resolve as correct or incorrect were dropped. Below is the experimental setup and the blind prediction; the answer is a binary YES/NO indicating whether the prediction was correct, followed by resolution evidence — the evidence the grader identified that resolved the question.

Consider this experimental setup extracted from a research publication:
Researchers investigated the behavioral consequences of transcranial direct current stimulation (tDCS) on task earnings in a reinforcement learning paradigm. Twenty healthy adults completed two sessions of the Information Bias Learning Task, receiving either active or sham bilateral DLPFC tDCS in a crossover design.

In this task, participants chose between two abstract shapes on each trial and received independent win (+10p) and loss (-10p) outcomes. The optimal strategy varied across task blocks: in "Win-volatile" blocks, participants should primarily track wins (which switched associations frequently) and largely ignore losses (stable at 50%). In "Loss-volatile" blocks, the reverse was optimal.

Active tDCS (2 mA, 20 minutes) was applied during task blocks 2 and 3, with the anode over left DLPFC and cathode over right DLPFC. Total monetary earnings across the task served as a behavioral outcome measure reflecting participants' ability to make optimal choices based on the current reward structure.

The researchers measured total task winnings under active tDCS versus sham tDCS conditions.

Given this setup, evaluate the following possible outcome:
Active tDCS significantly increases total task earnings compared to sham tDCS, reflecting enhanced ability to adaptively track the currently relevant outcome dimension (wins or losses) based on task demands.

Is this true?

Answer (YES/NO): NO